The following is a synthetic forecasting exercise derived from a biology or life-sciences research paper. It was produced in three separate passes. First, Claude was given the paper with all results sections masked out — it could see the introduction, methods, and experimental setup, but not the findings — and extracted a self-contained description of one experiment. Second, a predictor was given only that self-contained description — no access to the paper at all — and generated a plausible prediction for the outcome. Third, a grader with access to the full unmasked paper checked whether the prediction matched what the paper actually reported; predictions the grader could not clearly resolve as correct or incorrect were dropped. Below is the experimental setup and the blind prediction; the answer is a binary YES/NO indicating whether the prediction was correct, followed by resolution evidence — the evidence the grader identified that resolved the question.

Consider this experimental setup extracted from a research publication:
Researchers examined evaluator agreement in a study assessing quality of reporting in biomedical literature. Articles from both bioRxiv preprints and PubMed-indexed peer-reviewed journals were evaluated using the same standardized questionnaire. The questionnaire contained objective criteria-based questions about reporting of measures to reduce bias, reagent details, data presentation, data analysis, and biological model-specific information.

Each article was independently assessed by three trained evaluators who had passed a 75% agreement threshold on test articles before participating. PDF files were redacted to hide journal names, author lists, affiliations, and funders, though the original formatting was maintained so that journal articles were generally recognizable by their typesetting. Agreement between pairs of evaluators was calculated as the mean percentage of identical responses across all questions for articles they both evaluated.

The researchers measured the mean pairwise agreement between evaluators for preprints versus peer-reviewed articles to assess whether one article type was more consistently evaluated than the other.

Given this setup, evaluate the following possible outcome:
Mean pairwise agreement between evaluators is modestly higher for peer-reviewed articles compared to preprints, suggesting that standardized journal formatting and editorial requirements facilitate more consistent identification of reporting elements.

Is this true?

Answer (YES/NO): NO